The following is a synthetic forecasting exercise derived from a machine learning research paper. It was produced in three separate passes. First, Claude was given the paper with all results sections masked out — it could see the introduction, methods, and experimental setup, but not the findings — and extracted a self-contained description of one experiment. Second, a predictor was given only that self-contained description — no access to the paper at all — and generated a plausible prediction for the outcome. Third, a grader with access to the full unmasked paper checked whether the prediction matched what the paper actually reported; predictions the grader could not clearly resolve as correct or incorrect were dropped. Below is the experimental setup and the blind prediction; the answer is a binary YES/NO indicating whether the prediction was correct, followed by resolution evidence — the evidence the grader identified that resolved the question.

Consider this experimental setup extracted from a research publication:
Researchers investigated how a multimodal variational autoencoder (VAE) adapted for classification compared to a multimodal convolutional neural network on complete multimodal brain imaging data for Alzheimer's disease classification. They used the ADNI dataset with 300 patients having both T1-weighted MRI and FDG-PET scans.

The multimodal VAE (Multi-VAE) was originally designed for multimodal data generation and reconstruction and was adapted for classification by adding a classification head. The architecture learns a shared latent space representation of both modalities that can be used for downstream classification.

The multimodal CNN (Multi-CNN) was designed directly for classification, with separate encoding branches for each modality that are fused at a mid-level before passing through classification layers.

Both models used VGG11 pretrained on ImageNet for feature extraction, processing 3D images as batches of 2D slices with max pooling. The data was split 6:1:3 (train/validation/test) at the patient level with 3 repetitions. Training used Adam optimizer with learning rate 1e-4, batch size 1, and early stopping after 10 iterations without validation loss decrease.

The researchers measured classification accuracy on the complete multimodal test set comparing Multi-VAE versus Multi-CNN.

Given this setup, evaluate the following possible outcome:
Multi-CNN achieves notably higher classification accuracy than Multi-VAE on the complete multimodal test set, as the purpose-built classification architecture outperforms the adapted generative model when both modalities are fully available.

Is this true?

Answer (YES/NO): YES